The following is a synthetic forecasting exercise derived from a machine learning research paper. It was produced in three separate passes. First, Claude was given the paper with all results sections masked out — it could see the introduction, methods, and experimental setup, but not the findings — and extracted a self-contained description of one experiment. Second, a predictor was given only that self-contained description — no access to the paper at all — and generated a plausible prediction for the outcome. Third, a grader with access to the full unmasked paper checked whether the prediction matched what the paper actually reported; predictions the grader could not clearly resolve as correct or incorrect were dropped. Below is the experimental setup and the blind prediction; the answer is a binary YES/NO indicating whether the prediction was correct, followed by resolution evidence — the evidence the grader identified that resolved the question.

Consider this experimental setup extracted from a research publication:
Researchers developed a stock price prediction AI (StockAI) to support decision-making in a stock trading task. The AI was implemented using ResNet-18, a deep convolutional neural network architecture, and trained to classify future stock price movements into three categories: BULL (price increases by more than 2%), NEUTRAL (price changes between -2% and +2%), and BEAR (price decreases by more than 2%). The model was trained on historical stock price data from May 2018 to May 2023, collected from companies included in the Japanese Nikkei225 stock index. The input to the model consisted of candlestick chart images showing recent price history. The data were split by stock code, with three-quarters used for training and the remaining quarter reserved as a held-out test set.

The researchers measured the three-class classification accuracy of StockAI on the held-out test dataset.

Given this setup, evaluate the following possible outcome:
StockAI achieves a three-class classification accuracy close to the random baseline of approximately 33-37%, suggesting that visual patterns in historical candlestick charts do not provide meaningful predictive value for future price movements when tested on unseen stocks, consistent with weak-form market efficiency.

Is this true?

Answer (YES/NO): NO